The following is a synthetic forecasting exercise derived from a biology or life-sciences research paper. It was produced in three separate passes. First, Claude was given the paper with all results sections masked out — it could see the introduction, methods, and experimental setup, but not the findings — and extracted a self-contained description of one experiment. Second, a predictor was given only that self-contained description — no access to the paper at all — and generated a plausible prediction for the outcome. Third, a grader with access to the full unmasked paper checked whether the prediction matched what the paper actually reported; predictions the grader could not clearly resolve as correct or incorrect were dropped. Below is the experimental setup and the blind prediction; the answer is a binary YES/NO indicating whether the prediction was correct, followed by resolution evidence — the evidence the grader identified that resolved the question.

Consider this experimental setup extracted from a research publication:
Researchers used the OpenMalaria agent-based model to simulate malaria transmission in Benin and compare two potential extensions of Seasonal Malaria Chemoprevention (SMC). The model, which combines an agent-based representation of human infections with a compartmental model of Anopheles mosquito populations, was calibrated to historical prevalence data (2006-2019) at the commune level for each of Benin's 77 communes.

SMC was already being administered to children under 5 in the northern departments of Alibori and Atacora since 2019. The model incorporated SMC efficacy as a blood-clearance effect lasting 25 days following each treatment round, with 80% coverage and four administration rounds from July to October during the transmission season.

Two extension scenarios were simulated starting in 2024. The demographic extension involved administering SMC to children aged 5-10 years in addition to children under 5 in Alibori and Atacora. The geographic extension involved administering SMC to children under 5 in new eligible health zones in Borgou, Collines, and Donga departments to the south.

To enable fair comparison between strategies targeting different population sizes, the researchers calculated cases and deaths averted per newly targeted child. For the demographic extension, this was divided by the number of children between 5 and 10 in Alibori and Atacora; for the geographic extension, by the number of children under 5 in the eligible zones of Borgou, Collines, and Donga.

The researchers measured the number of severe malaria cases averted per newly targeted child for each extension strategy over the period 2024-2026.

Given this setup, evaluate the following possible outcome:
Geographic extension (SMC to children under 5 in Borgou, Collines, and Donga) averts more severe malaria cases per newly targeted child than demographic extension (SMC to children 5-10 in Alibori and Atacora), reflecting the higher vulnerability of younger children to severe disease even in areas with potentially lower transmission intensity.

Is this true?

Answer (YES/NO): YES